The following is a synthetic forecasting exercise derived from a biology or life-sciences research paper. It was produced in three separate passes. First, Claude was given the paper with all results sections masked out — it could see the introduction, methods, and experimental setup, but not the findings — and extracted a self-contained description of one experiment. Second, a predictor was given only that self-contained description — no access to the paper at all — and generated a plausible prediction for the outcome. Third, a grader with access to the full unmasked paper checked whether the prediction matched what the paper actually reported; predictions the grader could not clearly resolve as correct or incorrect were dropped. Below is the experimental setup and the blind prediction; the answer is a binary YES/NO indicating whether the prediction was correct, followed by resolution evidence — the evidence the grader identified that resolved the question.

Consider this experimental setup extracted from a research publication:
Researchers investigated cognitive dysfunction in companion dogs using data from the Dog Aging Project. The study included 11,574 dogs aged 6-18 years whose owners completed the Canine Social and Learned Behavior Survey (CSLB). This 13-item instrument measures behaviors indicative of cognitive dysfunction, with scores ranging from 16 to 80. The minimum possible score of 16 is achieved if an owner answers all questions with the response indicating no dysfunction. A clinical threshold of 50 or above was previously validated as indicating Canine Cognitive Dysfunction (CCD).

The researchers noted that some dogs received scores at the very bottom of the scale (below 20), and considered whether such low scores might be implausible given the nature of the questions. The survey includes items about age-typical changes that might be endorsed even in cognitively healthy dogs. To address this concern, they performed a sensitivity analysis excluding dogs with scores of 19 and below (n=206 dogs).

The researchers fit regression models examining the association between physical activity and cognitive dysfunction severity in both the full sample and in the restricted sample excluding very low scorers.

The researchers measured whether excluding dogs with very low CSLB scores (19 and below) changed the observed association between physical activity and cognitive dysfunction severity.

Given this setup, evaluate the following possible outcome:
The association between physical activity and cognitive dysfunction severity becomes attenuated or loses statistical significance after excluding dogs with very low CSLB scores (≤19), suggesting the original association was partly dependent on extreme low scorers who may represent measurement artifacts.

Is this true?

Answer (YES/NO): NO